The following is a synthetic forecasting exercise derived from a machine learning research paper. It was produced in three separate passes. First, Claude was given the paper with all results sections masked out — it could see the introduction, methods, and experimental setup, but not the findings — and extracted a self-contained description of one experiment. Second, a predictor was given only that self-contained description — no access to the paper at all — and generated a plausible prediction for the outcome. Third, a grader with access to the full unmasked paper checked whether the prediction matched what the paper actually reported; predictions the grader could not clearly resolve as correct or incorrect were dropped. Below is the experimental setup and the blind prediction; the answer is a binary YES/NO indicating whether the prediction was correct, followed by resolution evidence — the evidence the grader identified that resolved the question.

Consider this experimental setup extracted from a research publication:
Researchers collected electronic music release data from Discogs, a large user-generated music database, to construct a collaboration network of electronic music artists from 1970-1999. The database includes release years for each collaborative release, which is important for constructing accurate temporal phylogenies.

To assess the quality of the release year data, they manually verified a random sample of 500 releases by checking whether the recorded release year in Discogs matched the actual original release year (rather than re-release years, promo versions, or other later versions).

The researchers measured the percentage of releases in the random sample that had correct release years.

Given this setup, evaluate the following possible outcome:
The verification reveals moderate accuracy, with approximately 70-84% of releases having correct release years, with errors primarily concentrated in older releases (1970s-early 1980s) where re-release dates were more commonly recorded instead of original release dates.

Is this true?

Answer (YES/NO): NO